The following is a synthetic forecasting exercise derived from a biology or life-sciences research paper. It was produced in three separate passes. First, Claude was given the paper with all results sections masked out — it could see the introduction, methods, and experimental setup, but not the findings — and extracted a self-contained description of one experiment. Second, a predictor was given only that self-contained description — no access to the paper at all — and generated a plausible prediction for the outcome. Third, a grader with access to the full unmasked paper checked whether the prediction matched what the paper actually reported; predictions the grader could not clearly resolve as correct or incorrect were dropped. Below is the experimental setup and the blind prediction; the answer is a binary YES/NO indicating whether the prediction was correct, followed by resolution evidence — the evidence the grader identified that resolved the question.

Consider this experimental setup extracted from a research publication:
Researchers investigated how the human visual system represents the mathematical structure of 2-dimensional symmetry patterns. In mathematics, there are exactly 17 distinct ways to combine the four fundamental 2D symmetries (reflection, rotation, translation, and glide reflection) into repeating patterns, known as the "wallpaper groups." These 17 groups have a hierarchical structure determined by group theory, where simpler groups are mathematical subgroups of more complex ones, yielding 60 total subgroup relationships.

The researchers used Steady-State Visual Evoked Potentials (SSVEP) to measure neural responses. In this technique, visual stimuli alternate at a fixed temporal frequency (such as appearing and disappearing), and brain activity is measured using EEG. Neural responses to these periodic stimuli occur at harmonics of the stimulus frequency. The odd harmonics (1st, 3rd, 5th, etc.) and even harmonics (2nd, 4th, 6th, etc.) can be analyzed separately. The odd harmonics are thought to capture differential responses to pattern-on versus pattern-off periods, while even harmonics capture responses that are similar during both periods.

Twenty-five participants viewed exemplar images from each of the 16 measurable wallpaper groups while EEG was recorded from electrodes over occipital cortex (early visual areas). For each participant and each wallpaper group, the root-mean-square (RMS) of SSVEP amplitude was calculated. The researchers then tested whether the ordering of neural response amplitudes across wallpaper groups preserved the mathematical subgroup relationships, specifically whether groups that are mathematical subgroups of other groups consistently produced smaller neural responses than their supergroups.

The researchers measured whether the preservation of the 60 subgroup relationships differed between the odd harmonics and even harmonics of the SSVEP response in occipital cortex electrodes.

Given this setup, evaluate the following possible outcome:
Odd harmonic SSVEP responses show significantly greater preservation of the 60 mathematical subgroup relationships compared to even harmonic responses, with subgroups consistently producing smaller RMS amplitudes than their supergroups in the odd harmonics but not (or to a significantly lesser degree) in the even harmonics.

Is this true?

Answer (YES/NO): YES